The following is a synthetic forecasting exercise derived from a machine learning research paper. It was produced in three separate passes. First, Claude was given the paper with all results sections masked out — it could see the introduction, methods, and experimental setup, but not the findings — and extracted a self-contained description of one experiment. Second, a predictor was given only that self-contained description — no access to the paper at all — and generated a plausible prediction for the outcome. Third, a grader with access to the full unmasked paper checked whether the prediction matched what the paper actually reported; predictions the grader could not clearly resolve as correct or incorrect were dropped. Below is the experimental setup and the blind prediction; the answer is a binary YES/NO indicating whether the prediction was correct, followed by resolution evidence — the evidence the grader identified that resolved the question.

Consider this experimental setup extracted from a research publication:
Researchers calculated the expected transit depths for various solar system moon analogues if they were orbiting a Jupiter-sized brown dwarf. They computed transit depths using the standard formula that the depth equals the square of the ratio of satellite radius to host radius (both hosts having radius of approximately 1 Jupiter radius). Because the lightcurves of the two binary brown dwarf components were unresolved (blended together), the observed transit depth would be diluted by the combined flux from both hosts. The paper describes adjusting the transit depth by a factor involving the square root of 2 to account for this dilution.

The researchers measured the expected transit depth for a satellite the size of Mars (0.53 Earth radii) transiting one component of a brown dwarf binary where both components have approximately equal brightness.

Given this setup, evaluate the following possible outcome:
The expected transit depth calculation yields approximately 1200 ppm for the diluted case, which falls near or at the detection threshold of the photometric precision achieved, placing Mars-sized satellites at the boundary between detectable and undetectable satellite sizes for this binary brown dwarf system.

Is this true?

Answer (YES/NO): NO